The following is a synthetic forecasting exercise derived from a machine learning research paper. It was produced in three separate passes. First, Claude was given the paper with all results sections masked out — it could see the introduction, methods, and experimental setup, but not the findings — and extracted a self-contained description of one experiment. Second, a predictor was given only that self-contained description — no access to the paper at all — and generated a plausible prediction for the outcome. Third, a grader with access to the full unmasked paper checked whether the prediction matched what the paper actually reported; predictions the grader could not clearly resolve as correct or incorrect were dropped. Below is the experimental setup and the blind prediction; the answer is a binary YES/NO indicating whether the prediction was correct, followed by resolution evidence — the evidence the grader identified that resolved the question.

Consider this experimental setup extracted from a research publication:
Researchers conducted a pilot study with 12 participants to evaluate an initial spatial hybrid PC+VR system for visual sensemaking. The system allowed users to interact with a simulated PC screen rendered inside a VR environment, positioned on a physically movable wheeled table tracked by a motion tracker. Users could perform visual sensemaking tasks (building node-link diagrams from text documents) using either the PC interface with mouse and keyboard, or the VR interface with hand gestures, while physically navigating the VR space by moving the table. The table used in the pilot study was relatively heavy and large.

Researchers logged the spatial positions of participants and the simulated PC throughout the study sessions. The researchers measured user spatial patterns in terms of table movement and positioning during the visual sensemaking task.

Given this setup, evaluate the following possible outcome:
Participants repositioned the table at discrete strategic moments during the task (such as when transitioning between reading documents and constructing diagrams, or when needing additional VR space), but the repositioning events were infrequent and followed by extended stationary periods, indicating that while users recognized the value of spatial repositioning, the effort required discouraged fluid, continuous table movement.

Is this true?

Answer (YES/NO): NO